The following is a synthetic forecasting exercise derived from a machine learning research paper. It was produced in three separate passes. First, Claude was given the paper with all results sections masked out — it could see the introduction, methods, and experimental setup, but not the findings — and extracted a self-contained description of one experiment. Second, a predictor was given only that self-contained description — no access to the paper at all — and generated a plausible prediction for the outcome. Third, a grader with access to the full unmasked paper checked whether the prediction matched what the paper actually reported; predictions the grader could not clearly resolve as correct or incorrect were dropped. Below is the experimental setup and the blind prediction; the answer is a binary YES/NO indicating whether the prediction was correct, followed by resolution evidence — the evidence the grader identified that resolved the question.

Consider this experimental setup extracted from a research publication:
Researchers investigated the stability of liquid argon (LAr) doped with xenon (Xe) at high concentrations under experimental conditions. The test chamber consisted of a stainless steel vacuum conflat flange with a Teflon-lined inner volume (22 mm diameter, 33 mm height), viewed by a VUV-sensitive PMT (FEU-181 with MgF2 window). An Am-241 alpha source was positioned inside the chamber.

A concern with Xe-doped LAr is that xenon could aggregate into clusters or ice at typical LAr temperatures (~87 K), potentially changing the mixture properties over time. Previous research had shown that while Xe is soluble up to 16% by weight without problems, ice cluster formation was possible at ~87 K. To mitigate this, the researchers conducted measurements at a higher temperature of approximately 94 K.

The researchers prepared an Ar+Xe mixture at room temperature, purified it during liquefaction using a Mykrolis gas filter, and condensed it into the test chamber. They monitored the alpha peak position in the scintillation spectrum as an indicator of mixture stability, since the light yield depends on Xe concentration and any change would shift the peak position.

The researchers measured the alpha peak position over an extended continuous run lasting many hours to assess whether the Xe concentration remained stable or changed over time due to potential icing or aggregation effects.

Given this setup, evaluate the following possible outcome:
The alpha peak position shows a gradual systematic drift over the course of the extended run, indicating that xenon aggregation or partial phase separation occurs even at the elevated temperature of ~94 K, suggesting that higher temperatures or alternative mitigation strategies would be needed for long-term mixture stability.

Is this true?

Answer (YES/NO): NO